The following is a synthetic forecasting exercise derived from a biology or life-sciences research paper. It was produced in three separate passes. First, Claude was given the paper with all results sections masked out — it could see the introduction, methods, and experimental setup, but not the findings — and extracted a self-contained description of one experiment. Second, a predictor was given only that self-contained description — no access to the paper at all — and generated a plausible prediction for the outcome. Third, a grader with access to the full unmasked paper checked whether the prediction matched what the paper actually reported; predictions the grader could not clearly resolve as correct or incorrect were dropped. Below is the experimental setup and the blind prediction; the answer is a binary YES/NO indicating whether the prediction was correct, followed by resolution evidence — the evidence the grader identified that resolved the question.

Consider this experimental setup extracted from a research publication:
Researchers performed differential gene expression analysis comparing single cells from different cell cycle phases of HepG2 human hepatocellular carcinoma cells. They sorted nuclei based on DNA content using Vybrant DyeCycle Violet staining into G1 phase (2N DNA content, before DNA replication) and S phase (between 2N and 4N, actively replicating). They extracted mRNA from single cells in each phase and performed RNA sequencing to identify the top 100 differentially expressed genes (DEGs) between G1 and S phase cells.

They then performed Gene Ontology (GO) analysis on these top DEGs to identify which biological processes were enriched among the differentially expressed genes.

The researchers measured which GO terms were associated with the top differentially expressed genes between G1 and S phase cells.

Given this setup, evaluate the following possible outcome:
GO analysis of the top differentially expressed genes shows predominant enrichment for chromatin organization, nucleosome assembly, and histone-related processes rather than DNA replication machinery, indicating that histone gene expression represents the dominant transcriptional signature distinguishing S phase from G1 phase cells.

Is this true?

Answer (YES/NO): NO